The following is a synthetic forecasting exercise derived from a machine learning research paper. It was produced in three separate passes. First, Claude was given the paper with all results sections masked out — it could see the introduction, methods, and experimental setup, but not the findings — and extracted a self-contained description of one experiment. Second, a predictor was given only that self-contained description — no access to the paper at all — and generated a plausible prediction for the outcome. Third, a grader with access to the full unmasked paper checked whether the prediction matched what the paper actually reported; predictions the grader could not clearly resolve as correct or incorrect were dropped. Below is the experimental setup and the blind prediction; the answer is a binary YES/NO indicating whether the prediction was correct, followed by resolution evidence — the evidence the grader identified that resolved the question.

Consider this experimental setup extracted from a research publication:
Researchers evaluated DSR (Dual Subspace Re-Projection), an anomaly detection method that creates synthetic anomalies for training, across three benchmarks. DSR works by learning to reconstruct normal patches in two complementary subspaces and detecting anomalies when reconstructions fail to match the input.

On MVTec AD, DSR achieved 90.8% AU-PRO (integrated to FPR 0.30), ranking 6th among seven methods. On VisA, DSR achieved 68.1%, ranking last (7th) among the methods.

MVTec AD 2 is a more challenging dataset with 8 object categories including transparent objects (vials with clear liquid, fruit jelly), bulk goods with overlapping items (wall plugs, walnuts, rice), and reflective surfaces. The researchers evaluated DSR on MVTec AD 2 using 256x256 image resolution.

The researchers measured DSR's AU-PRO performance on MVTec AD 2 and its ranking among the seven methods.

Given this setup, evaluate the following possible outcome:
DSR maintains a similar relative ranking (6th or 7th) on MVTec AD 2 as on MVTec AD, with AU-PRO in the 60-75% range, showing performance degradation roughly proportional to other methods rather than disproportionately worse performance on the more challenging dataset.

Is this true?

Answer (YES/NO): NO